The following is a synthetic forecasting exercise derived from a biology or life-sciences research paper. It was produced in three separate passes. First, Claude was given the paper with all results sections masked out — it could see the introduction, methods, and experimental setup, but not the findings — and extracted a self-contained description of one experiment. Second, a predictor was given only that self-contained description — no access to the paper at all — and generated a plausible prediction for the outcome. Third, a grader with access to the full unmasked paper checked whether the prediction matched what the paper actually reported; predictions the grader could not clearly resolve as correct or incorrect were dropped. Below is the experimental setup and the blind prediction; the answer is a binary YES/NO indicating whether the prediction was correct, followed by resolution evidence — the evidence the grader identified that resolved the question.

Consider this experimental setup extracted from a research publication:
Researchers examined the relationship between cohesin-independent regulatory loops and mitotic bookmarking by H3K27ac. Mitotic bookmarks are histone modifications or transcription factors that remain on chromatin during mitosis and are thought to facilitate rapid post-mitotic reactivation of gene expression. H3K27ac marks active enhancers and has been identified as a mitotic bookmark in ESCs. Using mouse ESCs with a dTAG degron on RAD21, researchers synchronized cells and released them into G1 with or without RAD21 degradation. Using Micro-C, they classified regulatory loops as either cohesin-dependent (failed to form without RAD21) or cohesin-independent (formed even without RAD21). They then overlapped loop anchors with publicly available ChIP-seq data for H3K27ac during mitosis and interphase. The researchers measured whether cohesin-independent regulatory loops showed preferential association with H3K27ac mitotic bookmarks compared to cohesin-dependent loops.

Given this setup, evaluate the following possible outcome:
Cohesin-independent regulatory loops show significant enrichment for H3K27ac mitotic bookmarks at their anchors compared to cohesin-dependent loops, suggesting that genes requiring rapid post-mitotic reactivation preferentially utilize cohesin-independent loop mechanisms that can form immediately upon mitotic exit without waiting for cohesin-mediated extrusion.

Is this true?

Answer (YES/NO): YES